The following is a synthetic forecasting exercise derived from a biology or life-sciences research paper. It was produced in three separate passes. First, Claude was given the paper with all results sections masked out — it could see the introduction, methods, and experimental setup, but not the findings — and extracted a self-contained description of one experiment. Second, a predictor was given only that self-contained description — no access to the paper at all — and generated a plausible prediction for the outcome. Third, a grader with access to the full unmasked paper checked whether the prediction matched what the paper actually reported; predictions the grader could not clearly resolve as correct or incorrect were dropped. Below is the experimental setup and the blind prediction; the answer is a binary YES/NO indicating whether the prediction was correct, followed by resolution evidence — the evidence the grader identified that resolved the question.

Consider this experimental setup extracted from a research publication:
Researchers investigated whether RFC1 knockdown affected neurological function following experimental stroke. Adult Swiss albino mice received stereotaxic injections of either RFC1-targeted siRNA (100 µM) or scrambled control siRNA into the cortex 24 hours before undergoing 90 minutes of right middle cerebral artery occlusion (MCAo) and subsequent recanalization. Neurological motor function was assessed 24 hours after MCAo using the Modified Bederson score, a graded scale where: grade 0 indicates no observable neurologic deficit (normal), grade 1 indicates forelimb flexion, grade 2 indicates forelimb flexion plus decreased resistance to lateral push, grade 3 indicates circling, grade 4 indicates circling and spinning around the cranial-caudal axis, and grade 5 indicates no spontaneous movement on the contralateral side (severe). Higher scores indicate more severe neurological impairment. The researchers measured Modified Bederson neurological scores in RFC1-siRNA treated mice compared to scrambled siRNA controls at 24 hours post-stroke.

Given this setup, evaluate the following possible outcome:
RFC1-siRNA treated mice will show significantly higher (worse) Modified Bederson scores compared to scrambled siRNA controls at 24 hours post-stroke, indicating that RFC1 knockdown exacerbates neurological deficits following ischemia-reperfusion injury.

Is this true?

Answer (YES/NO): NO